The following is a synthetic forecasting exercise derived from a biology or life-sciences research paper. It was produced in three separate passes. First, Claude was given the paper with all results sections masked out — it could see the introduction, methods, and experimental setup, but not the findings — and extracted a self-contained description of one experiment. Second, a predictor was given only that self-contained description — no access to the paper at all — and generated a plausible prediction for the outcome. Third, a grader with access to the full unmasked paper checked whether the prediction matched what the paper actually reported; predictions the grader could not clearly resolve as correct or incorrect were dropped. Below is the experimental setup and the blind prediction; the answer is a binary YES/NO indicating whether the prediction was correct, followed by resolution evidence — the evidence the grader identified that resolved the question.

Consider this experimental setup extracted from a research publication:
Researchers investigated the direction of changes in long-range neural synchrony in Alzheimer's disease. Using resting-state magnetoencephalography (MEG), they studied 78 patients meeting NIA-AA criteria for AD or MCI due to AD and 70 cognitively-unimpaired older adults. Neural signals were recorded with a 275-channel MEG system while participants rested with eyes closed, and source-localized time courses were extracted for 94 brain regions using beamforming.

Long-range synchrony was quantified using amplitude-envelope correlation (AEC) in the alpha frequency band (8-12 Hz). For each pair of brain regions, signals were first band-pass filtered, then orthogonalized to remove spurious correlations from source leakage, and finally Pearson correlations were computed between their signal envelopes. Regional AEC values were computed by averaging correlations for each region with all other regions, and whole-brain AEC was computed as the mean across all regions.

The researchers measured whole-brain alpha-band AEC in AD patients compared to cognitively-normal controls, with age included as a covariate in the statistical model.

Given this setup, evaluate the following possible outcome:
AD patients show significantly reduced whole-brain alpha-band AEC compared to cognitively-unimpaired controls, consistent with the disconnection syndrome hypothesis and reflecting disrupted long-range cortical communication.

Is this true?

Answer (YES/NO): YES